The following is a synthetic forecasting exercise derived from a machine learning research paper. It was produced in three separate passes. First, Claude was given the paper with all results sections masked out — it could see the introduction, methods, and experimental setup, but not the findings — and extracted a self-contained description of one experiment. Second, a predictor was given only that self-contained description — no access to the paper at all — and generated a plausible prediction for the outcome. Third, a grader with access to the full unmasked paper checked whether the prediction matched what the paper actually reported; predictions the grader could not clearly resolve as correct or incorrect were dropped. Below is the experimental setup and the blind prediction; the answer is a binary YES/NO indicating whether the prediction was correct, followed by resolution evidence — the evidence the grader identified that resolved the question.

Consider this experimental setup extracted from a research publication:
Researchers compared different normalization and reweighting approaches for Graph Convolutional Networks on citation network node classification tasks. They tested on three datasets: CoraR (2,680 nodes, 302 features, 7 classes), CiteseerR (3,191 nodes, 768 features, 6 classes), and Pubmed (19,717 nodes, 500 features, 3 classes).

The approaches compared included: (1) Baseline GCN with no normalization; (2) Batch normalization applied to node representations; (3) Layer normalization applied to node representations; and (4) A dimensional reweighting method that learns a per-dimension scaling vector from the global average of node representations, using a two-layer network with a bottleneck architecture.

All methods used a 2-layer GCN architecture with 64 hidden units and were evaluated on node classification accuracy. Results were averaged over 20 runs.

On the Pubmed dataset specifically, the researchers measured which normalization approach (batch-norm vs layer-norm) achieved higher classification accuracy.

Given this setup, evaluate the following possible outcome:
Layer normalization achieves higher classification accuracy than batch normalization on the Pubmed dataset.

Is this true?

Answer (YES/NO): YES